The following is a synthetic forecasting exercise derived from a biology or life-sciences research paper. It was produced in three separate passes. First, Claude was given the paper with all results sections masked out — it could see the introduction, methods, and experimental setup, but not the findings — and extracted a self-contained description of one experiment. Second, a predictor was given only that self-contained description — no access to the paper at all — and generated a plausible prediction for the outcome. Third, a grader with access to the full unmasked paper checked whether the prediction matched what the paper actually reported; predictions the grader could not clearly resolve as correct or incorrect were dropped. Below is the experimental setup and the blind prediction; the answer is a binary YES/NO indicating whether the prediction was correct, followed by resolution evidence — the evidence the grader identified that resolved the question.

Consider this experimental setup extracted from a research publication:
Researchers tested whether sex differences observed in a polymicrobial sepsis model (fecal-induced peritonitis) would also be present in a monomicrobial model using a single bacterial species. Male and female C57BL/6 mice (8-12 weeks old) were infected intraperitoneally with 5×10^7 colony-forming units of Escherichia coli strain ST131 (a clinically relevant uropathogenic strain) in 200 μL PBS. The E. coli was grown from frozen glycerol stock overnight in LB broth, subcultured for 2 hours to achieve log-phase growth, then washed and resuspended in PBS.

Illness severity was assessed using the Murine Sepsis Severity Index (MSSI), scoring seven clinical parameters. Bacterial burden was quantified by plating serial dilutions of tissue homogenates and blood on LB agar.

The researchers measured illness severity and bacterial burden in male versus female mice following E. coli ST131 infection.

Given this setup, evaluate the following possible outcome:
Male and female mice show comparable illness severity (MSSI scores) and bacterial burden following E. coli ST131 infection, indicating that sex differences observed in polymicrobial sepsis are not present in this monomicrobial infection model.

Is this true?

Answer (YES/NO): NO